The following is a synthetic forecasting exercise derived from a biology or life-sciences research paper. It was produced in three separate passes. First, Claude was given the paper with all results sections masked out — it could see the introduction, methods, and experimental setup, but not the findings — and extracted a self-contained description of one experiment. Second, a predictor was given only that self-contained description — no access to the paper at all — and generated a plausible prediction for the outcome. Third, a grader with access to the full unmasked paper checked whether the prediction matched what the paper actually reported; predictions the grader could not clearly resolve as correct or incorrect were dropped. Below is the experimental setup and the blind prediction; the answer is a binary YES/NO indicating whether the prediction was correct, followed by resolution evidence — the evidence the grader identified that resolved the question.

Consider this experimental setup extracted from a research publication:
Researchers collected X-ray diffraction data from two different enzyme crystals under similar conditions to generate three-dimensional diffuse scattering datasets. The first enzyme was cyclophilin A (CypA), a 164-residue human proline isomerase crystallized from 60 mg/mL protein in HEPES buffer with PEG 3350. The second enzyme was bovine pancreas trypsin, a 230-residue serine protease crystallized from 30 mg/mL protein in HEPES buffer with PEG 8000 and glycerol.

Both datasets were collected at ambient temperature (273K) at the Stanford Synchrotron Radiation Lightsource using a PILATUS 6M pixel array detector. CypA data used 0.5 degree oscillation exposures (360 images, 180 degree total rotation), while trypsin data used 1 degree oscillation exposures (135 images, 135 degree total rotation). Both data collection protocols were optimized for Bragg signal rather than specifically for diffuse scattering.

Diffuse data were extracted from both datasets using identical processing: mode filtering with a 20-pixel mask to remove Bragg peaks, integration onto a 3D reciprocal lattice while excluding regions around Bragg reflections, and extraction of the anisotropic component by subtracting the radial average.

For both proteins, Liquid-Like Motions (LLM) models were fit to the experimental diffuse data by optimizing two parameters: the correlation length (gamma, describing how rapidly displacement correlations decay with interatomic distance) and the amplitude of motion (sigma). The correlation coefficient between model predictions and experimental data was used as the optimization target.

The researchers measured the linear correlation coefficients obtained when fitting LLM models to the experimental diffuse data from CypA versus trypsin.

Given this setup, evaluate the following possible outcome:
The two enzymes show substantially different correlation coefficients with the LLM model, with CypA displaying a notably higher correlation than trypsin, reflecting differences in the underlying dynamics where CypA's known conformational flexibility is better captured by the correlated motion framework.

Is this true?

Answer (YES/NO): YES